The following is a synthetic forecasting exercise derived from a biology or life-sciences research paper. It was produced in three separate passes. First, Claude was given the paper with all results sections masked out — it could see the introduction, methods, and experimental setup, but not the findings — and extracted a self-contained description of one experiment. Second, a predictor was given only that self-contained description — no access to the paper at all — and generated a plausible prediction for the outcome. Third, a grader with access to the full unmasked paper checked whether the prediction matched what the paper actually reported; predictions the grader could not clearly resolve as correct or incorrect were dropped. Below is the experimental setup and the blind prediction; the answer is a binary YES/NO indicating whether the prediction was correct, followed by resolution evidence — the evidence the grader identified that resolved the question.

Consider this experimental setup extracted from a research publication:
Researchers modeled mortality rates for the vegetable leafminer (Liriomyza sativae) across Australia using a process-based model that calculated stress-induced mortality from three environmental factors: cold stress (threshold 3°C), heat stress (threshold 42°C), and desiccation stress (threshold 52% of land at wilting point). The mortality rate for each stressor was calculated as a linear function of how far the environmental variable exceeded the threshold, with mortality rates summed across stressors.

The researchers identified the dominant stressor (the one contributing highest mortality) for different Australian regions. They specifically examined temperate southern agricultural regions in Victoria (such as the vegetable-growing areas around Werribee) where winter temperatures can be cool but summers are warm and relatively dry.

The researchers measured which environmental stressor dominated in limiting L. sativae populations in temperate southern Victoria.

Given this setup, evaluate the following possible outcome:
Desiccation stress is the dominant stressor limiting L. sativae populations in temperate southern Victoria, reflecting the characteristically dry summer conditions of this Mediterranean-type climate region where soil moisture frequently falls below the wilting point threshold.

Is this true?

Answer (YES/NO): NO